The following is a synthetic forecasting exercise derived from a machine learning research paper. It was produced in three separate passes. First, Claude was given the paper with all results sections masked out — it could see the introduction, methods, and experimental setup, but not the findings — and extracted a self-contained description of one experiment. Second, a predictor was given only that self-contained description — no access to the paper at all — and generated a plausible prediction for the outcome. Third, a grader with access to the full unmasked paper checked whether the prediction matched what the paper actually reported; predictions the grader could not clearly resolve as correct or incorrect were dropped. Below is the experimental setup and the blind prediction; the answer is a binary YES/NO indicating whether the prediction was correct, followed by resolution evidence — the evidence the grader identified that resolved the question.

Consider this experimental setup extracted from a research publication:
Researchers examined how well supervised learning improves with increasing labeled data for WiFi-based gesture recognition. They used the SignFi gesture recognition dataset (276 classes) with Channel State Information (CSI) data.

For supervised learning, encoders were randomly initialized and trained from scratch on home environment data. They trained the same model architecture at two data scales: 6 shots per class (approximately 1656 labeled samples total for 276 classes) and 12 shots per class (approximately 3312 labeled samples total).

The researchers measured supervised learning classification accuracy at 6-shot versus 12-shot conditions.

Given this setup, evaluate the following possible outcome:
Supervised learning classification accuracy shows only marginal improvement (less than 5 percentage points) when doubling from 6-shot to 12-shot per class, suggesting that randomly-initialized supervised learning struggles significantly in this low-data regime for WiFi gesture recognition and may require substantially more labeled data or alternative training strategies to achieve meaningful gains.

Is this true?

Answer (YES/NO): NO